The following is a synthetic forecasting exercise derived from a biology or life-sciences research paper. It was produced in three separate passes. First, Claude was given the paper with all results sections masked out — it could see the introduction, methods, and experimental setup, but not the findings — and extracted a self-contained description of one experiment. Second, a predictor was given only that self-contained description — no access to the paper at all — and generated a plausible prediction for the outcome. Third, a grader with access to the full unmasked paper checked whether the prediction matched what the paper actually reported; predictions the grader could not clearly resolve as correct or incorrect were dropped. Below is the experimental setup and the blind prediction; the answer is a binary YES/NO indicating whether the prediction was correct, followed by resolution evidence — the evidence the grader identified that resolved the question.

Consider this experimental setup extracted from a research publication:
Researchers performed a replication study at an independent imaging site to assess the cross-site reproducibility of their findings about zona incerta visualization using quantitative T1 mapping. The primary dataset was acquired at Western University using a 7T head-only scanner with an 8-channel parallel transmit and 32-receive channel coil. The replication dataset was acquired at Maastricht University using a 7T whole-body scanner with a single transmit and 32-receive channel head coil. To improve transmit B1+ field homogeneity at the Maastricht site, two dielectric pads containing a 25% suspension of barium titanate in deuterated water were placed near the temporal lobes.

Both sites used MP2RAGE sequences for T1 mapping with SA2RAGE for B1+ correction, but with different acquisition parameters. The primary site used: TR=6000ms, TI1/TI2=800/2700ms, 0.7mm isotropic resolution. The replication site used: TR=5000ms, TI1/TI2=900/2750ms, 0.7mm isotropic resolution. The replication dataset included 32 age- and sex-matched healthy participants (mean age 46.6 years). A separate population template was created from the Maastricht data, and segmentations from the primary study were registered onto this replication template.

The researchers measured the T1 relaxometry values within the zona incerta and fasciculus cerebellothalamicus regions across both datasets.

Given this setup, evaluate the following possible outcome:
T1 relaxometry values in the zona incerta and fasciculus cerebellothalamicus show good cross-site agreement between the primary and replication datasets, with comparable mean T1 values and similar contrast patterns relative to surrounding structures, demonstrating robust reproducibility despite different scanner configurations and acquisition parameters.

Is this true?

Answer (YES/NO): NO